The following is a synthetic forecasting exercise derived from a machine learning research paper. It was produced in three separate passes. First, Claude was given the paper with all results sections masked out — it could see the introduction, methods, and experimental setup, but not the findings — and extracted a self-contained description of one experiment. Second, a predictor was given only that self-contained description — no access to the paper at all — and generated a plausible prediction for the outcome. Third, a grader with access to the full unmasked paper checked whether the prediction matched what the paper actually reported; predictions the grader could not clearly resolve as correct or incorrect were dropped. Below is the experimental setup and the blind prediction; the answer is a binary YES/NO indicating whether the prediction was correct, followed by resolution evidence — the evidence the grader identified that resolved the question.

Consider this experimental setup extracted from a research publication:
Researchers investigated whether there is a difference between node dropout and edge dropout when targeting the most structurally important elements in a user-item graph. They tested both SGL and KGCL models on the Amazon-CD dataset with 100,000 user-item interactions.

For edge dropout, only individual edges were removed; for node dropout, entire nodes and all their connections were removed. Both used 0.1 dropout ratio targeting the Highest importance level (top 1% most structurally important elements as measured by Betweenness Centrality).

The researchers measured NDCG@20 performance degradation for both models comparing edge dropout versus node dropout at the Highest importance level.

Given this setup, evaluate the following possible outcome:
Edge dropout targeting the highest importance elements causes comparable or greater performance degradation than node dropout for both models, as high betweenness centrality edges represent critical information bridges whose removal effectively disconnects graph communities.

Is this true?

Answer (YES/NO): YES